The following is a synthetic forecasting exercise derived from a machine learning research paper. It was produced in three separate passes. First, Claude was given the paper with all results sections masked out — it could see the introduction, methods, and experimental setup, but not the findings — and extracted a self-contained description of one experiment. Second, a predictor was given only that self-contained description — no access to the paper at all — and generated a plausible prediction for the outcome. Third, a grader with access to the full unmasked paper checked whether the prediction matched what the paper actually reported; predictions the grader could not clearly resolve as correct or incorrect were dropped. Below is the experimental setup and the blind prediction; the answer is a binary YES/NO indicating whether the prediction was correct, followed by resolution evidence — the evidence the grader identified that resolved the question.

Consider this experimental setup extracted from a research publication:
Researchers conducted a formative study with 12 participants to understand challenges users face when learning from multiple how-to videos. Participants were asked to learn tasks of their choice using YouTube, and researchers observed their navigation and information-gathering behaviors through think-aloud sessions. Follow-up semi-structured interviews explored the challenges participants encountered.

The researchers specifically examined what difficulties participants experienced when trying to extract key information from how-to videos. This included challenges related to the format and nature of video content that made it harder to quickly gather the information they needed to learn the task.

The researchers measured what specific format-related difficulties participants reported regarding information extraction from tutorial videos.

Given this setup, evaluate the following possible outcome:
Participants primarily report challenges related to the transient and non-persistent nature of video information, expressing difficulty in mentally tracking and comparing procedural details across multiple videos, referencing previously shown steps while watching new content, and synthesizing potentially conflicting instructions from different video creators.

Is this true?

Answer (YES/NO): NO